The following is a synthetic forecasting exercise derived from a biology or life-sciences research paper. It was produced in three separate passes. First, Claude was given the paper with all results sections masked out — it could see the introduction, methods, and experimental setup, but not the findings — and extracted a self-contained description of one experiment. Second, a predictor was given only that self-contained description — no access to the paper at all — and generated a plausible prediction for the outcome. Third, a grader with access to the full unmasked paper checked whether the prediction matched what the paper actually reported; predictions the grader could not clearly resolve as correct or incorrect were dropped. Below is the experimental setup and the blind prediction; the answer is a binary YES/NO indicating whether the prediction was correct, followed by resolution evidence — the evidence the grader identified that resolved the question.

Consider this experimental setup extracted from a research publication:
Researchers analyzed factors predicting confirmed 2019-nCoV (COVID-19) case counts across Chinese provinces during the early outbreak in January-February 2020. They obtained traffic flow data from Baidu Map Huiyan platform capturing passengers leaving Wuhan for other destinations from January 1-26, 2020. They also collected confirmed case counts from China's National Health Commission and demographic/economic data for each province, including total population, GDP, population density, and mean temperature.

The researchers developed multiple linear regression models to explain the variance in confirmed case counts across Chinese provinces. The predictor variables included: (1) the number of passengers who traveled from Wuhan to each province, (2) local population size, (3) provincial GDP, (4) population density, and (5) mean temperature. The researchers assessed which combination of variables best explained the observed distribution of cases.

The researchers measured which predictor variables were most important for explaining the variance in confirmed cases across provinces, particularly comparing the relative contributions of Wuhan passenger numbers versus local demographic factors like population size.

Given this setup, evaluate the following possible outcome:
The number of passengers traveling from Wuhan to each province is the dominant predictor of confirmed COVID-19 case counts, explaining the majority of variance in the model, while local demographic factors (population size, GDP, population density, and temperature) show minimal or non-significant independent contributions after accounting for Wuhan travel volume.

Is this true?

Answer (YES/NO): NO